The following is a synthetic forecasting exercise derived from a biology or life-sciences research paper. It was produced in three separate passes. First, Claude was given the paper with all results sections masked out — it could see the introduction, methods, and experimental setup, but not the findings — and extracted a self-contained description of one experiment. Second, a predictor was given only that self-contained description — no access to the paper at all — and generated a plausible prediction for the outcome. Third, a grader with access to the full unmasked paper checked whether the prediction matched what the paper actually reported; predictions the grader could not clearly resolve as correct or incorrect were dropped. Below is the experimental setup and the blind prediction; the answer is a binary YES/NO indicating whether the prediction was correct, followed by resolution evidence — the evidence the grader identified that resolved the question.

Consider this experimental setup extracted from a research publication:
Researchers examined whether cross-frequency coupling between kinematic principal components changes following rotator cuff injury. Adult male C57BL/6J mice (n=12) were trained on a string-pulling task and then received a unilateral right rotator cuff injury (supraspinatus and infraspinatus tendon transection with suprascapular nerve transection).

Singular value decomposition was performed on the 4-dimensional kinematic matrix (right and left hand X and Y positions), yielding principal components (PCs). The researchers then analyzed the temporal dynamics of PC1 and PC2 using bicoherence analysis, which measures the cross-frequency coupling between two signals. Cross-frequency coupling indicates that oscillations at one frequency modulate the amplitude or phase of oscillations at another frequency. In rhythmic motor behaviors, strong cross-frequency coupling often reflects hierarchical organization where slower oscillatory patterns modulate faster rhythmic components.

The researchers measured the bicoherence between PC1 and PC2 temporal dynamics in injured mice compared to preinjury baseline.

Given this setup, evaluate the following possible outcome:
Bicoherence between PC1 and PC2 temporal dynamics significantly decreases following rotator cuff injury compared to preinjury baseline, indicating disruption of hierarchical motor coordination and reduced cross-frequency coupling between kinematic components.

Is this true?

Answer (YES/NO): NO